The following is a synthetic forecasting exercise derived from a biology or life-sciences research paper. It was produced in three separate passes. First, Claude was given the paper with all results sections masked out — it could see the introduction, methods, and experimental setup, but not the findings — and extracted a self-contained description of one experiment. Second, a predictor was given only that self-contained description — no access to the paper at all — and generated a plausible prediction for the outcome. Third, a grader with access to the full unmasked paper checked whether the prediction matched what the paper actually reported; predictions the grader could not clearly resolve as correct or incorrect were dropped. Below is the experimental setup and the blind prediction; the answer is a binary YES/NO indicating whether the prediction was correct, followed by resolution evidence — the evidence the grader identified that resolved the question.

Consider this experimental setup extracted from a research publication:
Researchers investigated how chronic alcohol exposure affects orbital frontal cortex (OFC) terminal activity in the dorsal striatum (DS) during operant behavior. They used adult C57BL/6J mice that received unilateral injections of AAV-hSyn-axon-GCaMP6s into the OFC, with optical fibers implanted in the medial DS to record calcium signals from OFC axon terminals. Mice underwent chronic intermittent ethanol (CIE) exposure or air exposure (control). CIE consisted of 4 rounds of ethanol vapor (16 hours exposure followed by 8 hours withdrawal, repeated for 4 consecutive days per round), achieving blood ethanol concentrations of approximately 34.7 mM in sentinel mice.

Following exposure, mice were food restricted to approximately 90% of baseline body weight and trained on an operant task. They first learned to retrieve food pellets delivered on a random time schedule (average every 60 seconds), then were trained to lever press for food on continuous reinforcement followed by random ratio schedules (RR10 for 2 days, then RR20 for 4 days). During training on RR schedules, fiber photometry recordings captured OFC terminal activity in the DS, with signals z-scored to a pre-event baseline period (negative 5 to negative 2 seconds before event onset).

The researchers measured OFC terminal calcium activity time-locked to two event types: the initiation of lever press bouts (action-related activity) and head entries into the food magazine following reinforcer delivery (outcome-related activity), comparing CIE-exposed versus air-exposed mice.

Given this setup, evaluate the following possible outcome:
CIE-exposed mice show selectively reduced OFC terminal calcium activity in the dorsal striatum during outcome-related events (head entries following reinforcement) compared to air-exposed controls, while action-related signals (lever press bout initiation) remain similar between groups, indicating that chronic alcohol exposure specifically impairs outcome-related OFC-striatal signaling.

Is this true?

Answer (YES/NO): NO